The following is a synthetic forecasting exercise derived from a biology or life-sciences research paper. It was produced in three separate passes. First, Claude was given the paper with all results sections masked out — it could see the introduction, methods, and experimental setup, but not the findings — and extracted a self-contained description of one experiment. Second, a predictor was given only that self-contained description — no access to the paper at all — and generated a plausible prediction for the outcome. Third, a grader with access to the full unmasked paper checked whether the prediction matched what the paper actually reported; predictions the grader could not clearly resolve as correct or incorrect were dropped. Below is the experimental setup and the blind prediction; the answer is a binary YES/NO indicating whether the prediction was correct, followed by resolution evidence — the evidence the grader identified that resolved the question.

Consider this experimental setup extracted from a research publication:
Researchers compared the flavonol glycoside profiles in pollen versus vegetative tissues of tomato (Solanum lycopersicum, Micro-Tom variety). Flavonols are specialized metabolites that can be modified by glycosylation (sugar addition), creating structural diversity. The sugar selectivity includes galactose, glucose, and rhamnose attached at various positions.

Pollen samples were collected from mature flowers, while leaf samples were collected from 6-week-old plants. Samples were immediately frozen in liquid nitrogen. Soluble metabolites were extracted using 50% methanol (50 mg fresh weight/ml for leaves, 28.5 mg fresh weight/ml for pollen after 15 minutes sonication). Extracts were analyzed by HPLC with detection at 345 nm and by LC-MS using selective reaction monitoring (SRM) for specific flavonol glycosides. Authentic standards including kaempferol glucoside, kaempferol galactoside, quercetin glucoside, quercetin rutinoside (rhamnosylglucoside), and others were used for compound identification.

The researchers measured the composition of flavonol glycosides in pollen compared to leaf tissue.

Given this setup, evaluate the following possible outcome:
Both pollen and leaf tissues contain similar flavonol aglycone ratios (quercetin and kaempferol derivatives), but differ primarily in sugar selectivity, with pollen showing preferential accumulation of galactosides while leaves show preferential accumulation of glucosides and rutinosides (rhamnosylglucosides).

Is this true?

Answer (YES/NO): NO